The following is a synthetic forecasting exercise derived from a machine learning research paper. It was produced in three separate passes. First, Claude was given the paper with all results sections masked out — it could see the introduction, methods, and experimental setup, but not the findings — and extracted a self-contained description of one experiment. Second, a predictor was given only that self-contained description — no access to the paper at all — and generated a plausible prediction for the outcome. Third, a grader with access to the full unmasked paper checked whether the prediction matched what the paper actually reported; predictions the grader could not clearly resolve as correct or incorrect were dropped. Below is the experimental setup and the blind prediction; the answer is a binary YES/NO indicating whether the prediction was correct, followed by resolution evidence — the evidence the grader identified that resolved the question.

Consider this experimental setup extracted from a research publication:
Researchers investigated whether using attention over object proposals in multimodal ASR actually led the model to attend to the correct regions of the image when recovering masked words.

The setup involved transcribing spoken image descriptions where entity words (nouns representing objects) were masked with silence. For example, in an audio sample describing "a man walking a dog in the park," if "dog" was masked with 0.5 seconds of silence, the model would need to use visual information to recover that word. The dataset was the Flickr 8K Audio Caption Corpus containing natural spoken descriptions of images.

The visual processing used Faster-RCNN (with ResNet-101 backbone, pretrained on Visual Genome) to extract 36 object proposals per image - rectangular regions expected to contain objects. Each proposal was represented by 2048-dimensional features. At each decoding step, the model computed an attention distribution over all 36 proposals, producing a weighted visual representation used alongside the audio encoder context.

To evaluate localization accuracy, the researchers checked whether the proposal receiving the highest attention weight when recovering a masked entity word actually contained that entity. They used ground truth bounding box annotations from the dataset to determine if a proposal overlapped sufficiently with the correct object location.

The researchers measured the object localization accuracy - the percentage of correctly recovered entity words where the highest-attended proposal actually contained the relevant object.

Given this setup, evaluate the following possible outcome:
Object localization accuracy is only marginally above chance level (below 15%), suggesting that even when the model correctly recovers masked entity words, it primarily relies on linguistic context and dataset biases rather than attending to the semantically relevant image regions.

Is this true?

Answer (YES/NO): NO